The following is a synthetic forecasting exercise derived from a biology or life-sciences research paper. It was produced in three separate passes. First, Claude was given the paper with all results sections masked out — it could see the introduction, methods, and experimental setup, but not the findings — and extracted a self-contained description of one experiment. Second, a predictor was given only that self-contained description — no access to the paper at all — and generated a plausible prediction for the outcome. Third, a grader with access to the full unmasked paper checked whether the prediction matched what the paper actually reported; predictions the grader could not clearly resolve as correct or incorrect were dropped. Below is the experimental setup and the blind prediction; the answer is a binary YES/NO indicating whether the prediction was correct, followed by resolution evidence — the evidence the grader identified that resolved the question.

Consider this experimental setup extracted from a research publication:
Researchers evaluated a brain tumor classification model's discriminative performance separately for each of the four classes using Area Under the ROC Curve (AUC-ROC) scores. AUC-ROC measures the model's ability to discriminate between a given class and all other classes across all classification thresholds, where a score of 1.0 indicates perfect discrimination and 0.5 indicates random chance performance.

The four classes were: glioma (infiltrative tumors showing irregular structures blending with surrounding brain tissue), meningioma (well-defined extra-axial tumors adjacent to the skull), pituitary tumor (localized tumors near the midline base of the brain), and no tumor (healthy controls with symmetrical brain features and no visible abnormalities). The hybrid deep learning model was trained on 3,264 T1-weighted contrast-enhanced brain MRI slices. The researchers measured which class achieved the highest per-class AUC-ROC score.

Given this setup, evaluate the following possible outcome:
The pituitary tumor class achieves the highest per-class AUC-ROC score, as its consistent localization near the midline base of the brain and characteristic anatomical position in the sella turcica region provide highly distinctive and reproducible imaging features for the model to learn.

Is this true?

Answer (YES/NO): NO